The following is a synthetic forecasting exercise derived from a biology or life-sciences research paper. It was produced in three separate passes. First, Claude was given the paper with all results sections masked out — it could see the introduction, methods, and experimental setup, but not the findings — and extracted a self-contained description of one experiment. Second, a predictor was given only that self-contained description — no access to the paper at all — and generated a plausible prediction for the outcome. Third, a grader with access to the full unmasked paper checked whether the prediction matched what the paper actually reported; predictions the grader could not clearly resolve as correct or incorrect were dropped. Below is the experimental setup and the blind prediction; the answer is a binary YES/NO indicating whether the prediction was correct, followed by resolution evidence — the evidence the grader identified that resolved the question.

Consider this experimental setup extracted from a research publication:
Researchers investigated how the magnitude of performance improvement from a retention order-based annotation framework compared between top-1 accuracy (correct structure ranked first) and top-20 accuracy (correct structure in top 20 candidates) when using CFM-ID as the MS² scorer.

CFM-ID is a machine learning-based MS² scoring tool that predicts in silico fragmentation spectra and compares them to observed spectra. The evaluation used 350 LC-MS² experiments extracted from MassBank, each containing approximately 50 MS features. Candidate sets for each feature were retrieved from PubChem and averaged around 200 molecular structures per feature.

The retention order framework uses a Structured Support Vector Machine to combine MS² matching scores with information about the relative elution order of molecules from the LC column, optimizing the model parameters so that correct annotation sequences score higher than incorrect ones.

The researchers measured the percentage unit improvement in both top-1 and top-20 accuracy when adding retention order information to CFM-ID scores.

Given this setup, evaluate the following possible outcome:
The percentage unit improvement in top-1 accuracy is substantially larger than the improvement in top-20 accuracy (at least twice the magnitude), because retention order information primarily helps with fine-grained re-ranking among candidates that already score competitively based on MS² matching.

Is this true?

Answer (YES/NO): NO